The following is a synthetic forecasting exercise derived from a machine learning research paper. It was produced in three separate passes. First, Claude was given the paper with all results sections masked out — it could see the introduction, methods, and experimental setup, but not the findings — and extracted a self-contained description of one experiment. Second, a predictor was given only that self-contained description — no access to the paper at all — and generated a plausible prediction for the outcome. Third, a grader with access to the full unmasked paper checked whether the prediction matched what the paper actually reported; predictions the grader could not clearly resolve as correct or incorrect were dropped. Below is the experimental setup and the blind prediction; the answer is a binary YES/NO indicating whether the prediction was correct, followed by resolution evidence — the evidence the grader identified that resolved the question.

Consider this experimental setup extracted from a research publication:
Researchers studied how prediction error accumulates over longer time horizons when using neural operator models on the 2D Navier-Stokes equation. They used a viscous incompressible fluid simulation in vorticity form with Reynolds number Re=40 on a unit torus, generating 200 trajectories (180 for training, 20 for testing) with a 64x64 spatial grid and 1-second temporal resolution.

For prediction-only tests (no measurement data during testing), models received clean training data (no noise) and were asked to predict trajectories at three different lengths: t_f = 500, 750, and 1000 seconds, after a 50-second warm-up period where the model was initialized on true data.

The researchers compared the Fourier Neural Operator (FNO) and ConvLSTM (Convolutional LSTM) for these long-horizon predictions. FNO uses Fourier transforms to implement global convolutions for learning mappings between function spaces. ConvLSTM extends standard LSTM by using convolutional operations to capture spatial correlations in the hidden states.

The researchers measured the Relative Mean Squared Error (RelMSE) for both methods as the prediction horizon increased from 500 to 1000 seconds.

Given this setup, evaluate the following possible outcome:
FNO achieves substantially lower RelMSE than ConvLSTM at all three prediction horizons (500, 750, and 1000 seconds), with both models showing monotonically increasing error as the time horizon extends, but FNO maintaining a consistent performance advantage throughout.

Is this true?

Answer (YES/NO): YES